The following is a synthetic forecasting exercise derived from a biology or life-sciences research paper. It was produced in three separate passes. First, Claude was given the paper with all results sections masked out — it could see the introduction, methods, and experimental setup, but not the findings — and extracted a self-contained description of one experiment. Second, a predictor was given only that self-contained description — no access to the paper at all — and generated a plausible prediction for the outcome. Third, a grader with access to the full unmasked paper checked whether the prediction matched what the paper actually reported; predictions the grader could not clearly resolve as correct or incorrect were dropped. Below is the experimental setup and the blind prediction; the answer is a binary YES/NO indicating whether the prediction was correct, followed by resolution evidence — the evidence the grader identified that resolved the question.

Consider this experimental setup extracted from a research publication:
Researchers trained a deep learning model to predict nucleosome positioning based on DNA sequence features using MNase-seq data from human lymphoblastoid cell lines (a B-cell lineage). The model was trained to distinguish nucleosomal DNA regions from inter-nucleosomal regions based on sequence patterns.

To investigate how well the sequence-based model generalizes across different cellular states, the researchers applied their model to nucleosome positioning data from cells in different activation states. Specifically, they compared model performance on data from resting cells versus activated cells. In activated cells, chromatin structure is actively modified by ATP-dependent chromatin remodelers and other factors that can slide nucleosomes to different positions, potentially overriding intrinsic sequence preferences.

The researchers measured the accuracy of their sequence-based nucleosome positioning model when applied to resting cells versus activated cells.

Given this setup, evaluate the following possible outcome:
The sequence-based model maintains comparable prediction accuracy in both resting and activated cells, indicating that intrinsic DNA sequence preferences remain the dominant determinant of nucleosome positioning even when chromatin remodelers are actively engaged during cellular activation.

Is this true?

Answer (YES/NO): NO